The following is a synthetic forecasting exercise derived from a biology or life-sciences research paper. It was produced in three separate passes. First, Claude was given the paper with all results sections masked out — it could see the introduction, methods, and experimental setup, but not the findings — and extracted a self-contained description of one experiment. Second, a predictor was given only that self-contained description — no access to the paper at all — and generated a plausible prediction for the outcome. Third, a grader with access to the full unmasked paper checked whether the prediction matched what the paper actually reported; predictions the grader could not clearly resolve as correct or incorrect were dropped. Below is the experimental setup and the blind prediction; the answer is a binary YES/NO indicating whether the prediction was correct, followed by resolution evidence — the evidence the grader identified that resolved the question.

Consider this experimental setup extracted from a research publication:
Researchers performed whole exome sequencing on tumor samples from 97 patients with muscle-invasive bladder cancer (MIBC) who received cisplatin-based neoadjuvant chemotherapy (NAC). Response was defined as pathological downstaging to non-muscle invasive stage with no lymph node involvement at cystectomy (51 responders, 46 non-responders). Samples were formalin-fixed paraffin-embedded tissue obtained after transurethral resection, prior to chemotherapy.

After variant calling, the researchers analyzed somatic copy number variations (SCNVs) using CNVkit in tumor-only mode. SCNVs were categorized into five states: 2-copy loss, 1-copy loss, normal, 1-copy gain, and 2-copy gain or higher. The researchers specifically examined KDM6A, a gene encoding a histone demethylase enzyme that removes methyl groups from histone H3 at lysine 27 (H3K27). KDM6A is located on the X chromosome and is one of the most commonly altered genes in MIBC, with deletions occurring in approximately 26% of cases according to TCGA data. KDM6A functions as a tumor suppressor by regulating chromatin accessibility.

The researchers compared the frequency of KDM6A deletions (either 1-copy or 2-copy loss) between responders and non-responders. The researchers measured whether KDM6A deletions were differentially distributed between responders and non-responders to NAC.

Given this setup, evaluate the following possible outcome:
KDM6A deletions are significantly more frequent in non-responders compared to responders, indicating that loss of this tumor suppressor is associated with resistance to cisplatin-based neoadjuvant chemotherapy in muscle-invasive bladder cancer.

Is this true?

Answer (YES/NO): YES